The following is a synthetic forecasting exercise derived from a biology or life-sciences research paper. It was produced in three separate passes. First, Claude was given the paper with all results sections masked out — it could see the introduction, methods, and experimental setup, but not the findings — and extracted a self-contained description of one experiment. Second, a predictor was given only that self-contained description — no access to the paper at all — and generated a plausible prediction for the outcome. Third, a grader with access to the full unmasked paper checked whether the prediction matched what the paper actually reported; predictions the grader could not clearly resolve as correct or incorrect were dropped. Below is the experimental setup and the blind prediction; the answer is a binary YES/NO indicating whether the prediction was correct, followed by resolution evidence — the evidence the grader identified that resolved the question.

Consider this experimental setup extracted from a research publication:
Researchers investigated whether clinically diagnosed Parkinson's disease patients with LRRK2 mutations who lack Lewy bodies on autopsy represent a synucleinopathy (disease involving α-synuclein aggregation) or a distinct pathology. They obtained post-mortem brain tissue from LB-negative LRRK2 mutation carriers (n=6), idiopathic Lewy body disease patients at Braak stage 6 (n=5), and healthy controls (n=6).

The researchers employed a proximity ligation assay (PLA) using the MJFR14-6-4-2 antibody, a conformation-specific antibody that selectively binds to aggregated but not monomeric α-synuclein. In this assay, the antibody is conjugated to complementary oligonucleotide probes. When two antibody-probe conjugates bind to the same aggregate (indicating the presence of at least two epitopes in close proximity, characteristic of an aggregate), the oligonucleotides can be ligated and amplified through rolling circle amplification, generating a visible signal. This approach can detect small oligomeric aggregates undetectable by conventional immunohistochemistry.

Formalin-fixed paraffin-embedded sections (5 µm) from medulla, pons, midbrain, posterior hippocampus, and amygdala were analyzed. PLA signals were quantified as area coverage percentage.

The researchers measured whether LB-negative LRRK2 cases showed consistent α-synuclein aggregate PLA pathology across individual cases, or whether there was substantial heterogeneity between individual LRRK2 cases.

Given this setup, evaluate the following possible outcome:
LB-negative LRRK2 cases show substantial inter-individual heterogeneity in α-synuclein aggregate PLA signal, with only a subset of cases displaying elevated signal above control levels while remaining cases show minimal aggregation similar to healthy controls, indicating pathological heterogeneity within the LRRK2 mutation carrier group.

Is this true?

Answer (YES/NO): NO